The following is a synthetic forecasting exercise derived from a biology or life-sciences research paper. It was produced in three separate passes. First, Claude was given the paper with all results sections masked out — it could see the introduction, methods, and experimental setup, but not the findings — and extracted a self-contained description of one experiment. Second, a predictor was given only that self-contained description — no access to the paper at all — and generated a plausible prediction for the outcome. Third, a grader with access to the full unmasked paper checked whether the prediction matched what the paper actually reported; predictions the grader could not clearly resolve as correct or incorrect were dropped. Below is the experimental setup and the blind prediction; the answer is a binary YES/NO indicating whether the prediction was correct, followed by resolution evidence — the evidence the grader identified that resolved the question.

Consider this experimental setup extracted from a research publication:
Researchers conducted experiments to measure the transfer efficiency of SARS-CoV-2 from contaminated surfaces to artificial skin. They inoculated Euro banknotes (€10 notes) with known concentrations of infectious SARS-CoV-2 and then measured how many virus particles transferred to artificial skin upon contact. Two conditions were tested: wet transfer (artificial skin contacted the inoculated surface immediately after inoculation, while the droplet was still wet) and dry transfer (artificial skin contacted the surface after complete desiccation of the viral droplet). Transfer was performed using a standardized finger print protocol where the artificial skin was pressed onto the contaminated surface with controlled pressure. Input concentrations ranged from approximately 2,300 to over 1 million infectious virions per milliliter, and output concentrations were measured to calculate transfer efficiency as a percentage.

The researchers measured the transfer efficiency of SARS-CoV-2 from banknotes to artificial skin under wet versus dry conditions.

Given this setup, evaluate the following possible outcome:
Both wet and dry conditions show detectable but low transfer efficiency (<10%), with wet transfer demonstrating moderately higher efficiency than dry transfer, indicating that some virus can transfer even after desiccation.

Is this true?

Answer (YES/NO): NO